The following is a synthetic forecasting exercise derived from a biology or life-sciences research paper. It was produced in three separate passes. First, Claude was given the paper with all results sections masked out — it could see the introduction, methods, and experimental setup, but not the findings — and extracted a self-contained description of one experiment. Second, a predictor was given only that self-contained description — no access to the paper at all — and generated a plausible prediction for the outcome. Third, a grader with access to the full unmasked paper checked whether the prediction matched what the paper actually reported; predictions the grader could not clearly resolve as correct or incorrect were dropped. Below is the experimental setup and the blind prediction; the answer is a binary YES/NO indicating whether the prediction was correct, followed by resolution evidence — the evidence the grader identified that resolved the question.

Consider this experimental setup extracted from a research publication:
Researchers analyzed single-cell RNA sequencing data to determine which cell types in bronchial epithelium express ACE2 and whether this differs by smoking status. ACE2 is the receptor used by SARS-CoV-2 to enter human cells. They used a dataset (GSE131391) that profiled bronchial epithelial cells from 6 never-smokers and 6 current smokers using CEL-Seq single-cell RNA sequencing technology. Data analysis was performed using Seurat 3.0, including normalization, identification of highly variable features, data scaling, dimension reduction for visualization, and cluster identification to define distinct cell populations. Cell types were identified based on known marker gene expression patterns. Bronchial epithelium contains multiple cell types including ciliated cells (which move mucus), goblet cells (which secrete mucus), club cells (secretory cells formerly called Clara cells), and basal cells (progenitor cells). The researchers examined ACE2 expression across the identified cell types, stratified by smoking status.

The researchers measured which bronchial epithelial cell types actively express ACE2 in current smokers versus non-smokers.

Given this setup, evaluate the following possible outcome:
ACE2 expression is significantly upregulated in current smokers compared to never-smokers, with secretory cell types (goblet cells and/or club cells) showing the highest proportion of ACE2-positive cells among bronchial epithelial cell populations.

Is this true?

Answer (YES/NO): NO